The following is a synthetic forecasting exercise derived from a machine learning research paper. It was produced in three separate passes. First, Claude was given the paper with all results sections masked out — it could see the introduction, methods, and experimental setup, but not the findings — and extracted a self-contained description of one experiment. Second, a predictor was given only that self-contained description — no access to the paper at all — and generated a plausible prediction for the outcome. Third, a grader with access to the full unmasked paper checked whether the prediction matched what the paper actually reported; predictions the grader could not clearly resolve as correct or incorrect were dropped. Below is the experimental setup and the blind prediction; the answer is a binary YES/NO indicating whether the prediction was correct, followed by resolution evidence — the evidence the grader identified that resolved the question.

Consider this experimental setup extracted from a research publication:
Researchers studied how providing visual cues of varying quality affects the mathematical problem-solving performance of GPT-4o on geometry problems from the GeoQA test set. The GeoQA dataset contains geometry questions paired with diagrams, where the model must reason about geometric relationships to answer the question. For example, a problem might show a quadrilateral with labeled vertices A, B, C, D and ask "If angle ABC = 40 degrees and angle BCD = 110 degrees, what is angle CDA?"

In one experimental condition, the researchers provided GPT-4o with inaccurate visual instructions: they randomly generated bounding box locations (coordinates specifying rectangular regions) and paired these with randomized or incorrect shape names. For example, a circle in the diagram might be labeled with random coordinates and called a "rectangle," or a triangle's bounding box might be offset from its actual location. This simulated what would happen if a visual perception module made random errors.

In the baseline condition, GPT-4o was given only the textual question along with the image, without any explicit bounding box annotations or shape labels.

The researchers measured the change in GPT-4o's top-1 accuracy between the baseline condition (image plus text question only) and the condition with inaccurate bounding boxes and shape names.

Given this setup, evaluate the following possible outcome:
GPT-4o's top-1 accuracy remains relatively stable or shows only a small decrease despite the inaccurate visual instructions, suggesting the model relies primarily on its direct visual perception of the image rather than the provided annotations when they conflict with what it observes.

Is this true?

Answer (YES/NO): NO